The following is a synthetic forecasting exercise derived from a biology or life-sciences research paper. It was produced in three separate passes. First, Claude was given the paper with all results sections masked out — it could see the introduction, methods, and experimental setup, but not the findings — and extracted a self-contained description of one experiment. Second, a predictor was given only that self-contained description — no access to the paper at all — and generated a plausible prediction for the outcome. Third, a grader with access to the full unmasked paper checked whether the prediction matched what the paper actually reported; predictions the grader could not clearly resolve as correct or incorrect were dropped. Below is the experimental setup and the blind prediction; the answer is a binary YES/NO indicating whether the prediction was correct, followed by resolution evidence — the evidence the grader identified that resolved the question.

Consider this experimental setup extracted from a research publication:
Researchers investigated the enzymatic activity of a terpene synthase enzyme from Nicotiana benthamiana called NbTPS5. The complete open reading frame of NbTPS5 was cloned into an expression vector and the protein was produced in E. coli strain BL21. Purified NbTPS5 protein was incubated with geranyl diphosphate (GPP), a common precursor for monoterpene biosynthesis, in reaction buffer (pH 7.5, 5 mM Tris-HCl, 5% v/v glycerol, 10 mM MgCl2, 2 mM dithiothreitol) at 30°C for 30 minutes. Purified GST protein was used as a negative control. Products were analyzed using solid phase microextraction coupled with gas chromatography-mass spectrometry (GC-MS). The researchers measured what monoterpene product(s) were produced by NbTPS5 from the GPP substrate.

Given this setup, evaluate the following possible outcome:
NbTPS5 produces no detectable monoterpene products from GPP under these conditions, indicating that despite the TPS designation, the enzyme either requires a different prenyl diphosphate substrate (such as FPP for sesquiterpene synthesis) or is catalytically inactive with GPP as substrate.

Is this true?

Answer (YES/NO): NO